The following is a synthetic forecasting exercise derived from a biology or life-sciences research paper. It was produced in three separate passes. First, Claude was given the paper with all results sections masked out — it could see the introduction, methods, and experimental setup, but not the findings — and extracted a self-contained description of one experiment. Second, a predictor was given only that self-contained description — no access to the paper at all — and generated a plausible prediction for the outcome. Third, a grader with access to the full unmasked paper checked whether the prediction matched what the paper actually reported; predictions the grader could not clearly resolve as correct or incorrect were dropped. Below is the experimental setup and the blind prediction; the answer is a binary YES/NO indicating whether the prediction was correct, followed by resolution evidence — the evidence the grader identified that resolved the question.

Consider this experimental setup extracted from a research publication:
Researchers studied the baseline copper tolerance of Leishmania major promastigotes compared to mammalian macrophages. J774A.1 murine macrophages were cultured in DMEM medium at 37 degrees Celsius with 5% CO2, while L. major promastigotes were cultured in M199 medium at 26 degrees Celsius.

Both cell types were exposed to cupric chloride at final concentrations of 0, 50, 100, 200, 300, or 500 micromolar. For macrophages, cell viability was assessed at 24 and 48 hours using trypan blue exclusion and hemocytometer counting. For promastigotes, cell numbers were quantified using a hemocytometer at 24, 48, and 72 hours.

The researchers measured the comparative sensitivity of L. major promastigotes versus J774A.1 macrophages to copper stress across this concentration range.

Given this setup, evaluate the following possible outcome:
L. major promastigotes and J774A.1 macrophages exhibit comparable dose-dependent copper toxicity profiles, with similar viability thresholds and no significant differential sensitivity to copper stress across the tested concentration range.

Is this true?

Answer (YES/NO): NO